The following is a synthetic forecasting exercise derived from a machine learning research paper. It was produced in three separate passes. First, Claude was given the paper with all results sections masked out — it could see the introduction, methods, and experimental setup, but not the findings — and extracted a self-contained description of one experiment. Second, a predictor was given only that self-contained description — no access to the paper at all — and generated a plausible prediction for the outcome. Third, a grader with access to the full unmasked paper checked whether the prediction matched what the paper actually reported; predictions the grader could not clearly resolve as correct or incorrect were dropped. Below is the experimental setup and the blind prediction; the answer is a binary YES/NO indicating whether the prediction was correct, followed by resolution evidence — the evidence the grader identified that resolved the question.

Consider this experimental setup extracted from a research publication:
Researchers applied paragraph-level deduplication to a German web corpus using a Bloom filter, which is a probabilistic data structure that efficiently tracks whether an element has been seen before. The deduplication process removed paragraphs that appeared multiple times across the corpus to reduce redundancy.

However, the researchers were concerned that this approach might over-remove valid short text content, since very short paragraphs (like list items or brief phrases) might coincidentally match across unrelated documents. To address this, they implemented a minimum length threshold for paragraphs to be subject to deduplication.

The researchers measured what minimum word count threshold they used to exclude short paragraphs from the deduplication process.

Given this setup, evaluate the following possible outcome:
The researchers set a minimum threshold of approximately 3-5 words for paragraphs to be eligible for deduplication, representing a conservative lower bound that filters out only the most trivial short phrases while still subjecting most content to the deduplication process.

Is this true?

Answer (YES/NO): YES